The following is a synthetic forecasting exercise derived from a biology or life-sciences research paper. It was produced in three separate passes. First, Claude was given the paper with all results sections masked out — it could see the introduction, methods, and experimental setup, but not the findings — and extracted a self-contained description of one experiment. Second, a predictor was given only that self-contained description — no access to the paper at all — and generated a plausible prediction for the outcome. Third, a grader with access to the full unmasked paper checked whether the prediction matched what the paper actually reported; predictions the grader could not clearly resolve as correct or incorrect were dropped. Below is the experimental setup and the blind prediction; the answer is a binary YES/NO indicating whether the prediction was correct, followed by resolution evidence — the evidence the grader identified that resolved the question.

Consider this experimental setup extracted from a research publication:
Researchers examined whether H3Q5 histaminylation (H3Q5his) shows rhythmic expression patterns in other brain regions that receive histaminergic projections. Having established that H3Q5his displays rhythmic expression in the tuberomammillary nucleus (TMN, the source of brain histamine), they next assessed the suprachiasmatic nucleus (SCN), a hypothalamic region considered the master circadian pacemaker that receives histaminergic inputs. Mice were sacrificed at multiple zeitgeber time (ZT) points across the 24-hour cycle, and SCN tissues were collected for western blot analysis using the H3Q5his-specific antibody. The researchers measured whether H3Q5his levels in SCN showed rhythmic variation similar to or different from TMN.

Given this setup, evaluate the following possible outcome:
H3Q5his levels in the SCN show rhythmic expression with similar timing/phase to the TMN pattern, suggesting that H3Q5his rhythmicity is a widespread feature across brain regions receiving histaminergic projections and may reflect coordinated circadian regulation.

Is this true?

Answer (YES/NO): NO